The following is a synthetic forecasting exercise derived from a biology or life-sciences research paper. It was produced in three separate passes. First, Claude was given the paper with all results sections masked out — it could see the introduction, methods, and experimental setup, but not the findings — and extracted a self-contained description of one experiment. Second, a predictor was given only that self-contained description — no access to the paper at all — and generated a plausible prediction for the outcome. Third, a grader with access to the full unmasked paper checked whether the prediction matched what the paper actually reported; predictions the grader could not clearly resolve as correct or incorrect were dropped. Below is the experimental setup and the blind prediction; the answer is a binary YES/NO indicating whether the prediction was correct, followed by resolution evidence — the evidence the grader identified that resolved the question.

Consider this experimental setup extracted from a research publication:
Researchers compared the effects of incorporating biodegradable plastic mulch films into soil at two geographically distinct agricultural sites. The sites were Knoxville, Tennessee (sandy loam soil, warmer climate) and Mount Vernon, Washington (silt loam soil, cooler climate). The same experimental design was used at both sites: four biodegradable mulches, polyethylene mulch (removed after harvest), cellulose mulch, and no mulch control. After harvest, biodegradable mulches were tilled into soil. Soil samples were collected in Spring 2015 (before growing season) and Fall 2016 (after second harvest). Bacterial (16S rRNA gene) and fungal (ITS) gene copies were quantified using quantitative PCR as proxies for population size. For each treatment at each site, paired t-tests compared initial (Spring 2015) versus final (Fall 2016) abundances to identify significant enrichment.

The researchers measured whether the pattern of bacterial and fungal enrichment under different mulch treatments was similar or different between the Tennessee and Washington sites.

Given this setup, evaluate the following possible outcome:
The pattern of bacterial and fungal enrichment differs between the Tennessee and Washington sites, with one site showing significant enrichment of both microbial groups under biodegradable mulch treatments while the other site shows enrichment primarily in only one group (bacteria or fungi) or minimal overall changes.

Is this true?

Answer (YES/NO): YES